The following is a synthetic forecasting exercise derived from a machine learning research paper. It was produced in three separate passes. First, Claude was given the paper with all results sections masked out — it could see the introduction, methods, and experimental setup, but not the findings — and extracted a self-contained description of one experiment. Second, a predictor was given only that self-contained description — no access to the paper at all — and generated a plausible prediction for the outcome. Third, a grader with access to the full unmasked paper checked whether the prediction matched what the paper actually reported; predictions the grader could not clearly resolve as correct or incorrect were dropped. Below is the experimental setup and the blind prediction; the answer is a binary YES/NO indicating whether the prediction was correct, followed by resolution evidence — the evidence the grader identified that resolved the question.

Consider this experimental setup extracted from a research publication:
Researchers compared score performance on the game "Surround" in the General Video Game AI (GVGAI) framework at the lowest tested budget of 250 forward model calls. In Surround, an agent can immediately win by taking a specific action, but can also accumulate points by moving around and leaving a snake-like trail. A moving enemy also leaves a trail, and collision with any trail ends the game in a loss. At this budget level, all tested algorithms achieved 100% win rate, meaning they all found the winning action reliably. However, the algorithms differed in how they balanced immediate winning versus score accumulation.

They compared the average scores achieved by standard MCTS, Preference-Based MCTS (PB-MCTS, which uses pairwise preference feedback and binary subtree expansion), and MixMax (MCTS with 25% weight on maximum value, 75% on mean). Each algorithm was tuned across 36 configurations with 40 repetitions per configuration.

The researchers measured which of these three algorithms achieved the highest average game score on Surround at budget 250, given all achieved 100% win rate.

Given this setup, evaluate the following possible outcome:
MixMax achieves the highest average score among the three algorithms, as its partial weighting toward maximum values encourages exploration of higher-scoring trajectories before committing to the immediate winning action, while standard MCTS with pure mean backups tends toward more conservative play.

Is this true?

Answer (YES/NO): NO